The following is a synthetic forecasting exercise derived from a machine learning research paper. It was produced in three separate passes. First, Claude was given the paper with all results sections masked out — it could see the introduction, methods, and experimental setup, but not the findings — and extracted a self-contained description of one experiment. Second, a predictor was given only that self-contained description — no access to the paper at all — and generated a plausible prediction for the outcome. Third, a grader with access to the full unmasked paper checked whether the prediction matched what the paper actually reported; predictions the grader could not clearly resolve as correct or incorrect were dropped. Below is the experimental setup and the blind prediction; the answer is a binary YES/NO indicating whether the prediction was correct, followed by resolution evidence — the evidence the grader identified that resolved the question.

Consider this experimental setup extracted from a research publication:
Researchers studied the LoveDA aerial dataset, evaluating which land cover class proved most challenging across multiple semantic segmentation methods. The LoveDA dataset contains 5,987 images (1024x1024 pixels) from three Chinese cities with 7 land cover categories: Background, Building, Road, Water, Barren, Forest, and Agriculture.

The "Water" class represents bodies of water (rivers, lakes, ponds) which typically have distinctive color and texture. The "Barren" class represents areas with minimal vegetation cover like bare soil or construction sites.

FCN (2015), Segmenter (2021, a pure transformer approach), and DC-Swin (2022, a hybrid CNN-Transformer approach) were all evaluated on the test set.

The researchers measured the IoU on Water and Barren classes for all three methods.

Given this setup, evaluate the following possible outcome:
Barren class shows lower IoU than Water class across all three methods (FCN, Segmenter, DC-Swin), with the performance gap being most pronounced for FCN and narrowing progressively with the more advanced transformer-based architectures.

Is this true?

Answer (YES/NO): NO